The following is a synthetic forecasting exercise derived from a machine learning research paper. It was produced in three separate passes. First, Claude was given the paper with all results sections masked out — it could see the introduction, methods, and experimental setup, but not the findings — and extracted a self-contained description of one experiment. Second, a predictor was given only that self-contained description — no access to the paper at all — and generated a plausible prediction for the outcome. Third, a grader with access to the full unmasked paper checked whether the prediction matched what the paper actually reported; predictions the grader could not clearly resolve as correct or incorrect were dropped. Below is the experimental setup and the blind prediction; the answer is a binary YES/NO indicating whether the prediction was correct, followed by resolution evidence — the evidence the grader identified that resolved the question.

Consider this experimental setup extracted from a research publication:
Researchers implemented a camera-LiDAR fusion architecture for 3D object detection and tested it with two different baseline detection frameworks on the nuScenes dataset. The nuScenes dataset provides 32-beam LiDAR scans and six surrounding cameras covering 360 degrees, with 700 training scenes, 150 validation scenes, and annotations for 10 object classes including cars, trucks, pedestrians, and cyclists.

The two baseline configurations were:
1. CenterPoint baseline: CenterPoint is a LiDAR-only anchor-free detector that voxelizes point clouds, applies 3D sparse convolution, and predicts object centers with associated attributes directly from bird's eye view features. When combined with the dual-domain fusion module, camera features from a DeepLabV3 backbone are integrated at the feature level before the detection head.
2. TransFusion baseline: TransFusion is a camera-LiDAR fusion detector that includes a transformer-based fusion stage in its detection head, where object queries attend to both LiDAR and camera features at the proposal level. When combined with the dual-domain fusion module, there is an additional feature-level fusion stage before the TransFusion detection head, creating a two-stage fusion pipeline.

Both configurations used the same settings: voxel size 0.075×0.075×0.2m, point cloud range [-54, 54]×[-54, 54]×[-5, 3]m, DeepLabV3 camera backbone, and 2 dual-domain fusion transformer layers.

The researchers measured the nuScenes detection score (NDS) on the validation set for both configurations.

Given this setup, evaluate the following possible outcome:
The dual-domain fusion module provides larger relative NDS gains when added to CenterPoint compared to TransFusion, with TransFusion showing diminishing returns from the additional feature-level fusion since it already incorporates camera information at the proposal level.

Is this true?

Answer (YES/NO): YES